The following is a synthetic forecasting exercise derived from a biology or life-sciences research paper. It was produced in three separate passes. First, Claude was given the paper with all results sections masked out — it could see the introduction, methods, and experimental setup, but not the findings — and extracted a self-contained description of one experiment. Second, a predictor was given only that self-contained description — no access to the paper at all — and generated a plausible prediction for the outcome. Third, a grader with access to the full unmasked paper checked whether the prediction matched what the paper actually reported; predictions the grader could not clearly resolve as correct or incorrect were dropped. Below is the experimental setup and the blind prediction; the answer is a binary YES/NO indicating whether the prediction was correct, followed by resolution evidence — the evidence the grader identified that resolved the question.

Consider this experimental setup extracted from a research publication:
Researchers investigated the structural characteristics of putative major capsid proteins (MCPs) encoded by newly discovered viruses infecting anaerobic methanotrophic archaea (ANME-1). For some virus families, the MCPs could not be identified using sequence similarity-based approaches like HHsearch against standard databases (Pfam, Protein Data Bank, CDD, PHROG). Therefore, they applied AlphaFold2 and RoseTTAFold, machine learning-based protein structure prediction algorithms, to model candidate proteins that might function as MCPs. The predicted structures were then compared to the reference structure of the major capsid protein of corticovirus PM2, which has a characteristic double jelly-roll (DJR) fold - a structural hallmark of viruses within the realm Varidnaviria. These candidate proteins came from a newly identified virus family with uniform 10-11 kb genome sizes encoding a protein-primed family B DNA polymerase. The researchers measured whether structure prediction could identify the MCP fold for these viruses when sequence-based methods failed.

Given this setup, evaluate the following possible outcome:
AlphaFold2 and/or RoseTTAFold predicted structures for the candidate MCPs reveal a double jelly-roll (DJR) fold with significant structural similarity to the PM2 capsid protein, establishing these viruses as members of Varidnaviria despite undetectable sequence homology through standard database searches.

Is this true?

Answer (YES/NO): YES